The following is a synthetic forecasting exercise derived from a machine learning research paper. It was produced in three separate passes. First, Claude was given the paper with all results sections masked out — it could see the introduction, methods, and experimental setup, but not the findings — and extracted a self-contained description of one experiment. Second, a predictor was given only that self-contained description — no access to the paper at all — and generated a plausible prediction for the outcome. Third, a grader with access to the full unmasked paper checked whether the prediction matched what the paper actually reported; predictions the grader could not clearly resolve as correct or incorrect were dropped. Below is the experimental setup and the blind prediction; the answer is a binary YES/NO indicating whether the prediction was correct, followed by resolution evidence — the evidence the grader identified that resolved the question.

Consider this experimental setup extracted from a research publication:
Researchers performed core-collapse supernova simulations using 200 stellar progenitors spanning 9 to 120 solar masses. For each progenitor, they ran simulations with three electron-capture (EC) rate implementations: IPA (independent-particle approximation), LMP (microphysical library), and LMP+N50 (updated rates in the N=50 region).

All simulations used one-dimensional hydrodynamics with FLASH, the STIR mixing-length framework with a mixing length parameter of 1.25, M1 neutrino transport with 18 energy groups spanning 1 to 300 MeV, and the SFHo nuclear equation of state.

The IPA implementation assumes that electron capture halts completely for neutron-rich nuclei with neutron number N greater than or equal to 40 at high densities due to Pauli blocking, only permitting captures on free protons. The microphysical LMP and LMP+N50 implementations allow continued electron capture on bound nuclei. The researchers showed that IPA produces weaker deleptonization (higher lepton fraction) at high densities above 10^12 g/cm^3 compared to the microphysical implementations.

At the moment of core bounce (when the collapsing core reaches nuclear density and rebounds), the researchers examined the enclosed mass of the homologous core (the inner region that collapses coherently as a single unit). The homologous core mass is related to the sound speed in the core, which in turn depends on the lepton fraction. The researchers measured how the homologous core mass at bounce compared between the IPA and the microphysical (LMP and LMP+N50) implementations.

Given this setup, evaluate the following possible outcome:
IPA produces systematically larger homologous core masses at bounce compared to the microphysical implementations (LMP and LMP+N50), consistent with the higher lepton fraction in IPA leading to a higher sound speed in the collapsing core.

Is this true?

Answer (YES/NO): YES